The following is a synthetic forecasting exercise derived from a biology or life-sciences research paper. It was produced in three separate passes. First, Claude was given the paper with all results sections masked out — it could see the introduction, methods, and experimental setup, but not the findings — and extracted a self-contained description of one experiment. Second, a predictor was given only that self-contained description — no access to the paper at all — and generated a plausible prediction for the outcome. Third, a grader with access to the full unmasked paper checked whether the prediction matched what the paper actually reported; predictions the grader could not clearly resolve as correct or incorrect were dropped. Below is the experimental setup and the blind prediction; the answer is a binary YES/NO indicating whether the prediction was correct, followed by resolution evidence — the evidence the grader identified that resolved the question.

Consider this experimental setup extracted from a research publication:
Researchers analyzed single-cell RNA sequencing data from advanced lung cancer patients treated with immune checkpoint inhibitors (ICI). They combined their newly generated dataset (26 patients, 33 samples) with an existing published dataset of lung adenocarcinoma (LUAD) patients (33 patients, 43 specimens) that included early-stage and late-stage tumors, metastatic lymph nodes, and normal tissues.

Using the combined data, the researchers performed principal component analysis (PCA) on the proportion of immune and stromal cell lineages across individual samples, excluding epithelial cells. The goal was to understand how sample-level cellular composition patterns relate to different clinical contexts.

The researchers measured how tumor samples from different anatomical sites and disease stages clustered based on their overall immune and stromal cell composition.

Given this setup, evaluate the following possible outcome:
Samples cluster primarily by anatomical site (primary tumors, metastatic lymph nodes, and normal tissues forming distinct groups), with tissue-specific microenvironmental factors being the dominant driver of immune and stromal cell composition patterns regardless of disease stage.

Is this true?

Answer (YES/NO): NO